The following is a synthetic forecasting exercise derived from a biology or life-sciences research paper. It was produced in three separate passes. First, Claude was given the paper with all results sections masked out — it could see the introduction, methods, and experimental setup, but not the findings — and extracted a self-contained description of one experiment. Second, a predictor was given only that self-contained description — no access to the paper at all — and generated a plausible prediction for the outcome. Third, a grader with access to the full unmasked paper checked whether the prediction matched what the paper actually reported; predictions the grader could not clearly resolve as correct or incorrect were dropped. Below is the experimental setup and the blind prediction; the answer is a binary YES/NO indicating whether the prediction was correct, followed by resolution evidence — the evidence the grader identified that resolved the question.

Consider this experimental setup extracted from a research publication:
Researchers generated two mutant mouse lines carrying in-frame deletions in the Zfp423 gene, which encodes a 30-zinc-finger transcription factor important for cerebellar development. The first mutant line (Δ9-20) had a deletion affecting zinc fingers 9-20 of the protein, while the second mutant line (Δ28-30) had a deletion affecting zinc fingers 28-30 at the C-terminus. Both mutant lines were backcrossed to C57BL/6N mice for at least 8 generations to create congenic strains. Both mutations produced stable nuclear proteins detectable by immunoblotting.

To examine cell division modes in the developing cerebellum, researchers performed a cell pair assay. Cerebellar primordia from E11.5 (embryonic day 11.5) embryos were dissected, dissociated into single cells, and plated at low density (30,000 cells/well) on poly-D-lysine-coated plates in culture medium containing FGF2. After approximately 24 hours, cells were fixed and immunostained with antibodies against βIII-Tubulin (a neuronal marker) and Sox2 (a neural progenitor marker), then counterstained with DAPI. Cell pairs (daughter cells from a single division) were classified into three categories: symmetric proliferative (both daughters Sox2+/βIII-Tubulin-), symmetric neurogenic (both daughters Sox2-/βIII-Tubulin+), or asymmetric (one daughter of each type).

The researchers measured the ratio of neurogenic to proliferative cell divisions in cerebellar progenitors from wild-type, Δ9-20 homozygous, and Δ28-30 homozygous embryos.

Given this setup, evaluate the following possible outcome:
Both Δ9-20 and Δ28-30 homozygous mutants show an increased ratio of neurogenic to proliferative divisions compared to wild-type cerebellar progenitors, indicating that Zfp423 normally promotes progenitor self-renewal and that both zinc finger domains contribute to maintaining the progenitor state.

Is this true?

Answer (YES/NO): NO